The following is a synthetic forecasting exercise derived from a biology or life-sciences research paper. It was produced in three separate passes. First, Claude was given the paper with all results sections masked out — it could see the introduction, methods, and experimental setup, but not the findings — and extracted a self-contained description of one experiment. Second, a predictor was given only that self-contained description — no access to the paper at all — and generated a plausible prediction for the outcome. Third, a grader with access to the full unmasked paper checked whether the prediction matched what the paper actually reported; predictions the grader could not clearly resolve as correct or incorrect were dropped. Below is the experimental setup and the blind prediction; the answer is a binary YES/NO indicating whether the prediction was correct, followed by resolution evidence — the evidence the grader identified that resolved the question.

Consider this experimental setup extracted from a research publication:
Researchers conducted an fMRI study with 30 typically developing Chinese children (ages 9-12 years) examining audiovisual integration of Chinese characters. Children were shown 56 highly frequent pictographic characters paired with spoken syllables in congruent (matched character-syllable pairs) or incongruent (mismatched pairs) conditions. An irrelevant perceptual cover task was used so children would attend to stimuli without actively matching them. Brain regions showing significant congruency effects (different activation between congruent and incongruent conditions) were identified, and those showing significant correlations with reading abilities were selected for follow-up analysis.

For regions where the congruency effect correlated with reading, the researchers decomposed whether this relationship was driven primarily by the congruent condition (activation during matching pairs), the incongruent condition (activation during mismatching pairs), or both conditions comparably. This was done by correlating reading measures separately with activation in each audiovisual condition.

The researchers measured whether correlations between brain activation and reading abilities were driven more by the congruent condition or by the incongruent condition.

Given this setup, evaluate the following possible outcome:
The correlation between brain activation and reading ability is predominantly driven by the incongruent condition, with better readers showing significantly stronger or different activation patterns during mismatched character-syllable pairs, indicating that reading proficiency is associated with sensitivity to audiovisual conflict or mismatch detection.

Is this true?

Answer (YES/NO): NO